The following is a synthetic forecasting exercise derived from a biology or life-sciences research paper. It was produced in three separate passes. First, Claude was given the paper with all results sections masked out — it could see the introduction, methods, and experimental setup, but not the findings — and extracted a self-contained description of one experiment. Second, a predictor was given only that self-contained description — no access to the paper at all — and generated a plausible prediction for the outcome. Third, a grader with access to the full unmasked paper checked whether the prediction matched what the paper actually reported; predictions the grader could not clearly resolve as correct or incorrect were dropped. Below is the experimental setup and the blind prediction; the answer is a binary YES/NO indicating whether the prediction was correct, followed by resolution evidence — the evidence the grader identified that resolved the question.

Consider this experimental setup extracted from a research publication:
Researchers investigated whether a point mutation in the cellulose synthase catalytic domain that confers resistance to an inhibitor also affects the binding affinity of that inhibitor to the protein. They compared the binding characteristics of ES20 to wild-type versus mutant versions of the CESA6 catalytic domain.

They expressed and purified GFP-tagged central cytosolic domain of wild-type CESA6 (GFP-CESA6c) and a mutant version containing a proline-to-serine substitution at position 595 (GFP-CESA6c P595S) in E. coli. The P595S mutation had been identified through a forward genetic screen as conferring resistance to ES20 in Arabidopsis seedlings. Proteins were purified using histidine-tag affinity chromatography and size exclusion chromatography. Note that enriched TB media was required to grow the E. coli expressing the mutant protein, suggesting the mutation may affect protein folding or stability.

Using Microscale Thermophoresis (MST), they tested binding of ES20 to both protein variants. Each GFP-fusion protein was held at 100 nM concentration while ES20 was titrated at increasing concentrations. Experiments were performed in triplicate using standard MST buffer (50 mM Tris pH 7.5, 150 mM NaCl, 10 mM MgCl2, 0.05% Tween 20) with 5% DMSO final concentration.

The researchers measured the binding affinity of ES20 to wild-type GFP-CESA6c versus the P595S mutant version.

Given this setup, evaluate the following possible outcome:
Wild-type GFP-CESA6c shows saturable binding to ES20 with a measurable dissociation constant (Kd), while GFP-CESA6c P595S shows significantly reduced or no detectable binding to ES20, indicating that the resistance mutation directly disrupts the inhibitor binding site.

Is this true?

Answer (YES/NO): NO